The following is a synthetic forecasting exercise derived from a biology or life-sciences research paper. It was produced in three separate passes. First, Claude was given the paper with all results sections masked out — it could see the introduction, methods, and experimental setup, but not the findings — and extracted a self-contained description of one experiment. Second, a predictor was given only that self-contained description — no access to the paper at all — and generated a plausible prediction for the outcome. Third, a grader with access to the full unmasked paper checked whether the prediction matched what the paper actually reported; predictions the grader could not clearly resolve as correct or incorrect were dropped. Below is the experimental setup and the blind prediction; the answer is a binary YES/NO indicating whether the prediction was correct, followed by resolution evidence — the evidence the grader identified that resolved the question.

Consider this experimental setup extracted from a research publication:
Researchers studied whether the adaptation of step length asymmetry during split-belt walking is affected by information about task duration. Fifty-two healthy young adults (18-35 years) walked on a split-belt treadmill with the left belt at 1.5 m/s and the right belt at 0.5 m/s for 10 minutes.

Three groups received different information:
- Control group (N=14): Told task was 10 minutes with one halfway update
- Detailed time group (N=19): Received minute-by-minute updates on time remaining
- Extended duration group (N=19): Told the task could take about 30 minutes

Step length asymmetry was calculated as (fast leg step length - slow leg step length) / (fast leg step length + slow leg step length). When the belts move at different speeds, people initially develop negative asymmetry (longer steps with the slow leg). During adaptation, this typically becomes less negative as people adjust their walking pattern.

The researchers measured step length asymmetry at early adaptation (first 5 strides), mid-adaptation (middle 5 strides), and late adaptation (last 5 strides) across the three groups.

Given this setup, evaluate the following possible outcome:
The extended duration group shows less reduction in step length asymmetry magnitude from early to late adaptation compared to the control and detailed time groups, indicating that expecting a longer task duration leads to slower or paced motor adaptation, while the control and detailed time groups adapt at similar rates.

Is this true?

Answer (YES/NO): NO